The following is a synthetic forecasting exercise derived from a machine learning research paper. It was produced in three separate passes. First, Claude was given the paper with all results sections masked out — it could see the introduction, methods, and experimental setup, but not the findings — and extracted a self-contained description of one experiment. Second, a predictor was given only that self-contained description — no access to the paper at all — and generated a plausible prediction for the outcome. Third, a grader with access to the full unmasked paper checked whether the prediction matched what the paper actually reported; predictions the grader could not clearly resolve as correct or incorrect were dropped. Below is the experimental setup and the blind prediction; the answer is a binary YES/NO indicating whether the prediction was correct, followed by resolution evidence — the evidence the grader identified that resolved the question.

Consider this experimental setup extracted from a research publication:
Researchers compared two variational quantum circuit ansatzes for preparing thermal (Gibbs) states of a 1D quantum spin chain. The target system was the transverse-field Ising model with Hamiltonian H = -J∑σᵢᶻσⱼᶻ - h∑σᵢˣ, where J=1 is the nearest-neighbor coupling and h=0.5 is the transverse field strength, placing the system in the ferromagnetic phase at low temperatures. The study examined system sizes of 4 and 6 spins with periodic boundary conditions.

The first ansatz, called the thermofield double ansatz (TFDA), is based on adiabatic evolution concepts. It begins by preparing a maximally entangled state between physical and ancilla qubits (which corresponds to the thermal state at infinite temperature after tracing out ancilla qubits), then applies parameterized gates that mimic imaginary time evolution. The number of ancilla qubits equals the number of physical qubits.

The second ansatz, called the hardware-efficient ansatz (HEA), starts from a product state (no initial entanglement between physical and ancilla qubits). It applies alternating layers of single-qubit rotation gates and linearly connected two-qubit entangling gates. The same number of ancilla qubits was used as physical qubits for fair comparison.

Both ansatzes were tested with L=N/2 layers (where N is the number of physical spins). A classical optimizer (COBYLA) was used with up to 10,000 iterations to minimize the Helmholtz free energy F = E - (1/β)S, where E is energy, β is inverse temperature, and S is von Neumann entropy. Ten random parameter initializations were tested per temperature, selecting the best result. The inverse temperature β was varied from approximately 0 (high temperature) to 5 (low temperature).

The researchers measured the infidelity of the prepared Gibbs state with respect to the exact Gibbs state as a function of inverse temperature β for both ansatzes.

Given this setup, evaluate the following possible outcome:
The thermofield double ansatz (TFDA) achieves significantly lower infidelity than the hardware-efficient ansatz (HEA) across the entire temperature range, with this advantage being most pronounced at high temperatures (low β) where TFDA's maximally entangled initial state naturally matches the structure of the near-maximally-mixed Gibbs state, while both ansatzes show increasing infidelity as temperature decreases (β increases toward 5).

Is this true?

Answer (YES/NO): NO